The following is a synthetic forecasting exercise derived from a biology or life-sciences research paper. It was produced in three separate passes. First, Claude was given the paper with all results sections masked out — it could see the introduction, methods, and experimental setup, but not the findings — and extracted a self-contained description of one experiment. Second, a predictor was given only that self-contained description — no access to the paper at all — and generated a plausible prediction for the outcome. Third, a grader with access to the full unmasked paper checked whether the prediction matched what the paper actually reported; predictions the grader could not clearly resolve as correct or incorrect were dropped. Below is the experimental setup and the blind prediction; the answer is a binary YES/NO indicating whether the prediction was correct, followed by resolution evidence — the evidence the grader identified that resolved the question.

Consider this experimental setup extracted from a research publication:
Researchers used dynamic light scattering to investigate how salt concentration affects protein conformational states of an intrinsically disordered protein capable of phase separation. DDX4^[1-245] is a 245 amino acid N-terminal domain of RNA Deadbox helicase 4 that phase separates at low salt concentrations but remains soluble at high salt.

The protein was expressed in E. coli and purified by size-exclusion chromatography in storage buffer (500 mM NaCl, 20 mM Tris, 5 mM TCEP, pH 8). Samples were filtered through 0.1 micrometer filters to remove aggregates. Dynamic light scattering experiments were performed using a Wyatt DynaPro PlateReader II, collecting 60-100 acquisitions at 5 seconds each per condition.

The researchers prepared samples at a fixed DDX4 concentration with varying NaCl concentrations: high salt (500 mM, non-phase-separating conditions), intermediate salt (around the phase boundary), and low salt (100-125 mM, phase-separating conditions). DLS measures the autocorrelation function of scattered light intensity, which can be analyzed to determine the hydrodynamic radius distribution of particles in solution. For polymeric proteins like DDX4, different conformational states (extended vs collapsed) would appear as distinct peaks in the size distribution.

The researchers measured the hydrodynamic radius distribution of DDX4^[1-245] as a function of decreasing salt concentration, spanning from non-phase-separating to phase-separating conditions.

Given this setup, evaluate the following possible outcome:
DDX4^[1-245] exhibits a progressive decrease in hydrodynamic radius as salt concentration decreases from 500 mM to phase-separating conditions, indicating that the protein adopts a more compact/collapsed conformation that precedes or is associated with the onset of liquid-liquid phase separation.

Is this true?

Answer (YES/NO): YES